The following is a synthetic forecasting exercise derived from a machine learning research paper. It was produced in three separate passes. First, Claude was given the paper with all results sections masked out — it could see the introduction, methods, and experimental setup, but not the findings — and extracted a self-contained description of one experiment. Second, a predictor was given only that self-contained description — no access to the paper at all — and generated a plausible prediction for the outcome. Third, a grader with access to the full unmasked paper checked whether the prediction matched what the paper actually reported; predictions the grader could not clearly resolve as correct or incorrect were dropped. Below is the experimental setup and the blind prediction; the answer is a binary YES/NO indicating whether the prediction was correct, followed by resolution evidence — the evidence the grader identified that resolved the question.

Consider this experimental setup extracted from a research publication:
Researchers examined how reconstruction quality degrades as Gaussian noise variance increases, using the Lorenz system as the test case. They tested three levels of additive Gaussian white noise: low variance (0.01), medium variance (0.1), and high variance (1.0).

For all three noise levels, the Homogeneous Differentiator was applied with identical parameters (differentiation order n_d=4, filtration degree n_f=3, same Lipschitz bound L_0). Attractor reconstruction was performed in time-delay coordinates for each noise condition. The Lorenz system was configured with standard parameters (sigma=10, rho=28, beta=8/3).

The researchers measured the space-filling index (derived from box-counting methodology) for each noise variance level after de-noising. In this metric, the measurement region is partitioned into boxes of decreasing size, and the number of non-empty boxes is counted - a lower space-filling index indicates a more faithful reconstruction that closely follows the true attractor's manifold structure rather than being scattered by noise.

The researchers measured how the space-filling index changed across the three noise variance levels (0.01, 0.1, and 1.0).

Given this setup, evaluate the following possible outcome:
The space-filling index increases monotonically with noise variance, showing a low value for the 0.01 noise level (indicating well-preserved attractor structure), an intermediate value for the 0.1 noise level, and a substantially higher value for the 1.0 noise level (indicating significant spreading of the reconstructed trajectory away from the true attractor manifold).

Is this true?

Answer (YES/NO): NO